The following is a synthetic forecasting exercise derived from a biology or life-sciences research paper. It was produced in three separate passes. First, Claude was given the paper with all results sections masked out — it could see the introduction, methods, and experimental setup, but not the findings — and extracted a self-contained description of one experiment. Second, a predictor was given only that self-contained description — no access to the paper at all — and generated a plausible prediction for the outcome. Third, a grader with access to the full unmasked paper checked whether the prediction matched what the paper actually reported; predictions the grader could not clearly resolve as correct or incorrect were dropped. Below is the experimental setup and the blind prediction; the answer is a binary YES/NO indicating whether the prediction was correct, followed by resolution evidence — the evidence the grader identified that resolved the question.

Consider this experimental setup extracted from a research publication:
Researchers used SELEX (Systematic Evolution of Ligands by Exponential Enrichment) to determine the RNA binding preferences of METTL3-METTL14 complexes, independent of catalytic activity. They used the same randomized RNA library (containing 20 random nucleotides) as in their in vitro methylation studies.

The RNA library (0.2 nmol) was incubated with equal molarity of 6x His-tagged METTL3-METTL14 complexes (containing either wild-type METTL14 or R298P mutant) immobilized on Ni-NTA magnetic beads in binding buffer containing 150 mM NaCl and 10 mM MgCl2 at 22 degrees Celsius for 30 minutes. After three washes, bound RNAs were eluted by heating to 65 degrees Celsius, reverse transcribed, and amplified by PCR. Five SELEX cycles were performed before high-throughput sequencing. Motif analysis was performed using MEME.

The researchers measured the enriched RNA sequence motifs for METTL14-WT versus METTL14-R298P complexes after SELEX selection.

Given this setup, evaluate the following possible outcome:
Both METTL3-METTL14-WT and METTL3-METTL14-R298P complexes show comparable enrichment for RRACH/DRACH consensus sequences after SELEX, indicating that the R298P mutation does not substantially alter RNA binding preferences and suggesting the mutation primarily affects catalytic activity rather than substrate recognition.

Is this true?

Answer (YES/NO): NO